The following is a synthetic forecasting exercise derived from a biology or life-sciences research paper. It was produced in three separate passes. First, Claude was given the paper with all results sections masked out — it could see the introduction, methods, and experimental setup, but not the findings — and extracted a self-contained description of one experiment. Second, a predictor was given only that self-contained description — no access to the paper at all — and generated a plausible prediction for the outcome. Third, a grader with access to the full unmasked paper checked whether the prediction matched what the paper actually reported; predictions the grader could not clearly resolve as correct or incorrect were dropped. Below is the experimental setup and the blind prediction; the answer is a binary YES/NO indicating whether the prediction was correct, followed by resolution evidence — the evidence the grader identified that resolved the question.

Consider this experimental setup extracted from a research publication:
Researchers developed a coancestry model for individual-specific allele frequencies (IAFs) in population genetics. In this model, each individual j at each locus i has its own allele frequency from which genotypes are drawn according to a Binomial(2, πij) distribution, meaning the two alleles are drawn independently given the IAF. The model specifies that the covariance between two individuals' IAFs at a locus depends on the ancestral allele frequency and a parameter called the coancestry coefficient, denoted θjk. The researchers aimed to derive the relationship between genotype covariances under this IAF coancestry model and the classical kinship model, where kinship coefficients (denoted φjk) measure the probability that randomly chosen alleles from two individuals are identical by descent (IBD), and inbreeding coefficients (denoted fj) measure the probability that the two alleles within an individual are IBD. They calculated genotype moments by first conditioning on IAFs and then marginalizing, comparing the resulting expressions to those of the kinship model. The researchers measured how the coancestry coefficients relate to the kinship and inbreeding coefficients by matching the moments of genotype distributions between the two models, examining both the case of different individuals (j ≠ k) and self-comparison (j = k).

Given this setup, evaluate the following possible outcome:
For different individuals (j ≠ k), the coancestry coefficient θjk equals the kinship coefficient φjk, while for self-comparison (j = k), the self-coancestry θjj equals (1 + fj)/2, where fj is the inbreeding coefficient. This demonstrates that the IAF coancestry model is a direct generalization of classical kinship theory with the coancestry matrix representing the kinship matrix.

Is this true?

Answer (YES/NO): NO